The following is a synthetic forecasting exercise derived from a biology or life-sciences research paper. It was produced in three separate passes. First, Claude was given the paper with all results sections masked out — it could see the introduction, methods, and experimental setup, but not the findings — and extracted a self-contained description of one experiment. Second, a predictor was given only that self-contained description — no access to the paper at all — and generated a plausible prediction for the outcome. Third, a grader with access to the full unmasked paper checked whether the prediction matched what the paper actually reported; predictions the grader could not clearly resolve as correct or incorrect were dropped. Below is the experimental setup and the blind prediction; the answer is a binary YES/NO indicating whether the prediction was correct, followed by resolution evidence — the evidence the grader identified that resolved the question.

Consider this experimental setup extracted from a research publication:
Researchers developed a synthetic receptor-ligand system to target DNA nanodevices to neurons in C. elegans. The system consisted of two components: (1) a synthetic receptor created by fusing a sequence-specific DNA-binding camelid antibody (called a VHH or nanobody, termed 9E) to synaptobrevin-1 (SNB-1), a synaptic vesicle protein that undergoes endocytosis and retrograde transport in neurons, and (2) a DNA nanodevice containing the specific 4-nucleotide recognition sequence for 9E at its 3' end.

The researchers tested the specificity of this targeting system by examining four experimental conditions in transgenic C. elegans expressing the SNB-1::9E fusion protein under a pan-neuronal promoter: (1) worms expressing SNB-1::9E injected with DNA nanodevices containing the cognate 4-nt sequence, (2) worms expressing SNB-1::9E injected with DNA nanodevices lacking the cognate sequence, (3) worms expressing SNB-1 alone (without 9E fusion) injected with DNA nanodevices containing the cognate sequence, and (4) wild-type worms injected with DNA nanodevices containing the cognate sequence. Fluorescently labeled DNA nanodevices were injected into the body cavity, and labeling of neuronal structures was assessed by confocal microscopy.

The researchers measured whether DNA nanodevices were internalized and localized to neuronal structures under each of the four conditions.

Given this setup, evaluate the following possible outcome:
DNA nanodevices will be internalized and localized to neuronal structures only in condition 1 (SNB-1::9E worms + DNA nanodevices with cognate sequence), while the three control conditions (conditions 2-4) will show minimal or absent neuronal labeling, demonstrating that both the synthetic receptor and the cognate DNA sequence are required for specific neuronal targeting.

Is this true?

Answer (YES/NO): YES